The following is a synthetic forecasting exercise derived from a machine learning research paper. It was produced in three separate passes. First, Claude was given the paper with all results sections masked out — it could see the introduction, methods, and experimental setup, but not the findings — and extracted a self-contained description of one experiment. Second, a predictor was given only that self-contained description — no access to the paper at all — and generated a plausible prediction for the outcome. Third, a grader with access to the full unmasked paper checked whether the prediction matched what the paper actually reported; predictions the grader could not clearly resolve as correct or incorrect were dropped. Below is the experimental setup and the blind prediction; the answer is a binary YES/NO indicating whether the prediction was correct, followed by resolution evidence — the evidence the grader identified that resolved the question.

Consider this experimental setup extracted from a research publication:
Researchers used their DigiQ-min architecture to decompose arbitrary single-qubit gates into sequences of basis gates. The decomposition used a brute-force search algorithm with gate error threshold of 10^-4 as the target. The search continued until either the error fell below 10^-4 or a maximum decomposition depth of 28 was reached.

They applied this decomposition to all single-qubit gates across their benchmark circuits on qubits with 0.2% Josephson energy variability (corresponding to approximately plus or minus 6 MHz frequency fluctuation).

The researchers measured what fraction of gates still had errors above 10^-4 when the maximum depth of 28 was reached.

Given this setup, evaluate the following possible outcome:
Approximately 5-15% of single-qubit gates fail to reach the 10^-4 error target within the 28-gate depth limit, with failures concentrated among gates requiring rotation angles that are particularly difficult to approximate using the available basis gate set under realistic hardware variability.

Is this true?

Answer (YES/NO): NO